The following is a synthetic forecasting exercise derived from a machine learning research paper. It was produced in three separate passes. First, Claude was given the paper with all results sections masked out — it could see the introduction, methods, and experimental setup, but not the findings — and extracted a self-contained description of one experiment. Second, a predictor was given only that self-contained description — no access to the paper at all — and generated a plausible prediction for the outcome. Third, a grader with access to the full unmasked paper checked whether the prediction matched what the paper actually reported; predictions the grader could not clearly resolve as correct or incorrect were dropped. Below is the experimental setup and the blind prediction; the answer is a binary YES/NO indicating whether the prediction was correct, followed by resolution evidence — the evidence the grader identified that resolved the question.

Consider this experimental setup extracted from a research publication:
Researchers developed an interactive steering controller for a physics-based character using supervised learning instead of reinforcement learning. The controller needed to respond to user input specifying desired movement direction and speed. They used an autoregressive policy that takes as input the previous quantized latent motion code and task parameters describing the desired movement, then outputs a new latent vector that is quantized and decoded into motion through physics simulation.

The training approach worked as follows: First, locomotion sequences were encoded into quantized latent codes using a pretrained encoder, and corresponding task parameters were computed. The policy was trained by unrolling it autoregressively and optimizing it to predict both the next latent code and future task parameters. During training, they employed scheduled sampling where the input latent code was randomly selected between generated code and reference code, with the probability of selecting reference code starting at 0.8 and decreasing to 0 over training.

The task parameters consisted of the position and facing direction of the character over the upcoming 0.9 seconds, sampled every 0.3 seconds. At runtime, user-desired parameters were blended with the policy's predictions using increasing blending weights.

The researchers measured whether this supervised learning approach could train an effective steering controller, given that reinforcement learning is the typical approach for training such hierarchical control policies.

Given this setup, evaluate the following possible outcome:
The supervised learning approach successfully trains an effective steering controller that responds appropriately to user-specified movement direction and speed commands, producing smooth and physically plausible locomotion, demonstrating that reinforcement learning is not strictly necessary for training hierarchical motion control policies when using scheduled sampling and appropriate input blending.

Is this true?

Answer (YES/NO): YES